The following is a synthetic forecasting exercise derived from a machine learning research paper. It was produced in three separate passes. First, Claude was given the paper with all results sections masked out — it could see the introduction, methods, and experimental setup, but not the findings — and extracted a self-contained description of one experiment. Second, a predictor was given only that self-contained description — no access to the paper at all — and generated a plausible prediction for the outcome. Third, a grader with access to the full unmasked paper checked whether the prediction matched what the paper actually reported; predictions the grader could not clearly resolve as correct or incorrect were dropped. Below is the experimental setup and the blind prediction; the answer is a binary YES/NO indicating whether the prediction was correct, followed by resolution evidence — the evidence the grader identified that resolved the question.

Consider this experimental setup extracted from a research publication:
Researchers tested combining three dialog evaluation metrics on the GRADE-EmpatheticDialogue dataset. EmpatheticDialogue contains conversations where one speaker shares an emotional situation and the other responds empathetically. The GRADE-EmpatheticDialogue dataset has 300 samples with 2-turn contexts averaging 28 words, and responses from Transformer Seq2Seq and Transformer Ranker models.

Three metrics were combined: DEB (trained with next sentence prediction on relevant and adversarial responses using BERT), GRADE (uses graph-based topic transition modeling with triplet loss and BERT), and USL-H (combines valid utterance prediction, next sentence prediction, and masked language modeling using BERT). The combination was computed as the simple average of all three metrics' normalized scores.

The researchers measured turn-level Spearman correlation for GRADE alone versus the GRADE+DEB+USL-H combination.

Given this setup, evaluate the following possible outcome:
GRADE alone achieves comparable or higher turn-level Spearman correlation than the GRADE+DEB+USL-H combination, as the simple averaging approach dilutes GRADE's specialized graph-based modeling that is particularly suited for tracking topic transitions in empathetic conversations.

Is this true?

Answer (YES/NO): NO